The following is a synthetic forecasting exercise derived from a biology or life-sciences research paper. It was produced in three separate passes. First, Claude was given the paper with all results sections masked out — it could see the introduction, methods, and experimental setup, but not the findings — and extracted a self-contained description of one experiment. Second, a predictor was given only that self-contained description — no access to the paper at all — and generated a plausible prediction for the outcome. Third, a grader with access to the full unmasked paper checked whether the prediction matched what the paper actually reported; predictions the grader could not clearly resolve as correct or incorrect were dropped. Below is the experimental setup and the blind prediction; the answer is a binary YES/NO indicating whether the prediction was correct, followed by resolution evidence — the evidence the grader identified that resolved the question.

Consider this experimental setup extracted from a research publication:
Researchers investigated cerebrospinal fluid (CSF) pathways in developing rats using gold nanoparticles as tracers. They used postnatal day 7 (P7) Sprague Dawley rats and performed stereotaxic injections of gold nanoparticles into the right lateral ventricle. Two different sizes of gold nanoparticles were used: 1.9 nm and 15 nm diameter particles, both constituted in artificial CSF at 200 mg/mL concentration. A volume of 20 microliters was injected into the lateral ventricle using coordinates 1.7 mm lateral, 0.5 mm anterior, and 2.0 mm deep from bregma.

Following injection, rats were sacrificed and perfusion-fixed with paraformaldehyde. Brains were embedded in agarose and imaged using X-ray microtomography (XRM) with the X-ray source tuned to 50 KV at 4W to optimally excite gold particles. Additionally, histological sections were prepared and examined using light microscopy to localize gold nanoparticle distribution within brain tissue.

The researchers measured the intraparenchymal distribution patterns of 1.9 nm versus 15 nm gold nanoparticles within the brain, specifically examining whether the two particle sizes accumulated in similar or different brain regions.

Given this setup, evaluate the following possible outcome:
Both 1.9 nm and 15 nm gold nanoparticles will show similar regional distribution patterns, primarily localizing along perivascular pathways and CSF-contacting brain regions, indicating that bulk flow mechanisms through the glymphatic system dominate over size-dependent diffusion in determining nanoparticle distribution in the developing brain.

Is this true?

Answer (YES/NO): NO